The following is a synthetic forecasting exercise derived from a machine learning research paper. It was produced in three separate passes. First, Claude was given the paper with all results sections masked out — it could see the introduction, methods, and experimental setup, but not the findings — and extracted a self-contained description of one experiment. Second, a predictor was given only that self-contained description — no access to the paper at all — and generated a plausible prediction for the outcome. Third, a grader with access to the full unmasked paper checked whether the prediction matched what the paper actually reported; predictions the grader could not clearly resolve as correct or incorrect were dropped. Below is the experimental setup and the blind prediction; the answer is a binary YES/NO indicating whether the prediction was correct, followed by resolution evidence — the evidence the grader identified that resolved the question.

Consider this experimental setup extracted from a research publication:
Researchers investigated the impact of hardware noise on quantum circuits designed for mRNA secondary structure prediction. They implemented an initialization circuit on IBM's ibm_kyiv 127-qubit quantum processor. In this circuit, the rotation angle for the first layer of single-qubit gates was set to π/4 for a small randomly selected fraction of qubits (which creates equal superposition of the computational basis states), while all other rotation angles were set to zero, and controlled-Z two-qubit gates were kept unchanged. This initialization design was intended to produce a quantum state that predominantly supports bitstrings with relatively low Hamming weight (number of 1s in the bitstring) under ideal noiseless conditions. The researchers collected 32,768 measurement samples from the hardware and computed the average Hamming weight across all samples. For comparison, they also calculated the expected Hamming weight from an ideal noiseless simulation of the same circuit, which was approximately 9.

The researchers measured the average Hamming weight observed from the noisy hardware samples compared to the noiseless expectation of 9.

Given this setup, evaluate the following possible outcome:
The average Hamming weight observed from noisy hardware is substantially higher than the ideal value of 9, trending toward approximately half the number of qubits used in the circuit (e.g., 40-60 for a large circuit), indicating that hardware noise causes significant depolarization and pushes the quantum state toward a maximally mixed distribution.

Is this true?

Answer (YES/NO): NO